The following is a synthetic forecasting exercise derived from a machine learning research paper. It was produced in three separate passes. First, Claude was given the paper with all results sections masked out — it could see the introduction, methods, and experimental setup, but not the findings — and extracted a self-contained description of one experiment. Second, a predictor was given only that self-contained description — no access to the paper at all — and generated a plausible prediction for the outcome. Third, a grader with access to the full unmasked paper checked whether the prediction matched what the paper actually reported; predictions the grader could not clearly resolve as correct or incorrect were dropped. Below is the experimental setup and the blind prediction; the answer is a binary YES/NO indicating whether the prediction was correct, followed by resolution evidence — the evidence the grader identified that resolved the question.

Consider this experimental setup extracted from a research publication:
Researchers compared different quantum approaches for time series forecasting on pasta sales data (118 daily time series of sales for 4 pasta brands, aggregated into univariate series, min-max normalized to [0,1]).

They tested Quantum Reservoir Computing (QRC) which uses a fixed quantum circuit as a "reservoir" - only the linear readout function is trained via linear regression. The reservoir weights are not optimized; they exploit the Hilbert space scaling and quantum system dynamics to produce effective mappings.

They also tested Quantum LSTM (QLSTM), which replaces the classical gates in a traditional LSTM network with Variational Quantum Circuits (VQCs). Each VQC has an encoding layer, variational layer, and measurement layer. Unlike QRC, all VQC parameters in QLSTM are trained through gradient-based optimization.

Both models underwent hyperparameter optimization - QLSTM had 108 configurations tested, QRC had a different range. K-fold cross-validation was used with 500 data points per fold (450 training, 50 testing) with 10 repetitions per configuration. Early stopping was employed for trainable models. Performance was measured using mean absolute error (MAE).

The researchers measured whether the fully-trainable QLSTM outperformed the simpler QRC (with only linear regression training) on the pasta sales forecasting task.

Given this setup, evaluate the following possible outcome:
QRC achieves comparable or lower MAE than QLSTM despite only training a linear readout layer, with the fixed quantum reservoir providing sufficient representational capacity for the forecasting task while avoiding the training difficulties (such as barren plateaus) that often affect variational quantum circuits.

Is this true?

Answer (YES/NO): NO